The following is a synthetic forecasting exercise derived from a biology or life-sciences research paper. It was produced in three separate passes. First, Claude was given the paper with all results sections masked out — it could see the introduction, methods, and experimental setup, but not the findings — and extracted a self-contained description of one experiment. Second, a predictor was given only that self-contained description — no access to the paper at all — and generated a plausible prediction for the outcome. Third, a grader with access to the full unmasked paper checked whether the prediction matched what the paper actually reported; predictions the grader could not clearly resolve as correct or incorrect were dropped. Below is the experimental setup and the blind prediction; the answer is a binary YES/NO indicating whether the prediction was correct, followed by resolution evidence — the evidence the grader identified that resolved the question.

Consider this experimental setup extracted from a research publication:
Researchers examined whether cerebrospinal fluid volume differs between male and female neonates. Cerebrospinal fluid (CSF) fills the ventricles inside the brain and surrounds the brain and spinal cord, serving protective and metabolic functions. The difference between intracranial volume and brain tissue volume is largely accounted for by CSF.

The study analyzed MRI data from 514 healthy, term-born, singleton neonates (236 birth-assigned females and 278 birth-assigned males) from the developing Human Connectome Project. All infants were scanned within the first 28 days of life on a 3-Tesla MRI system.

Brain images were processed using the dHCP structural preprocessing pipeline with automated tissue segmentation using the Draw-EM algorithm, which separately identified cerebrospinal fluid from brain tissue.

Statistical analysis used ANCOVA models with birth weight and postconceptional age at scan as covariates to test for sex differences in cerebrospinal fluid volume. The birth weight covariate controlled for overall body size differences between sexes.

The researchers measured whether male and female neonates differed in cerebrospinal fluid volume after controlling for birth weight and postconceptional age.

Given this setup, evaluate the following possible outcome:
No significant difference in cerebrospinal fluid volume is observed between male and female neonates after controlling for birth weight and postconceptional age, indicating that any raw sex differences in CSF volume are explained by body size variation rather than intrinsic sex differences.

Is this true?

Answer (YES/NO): YES